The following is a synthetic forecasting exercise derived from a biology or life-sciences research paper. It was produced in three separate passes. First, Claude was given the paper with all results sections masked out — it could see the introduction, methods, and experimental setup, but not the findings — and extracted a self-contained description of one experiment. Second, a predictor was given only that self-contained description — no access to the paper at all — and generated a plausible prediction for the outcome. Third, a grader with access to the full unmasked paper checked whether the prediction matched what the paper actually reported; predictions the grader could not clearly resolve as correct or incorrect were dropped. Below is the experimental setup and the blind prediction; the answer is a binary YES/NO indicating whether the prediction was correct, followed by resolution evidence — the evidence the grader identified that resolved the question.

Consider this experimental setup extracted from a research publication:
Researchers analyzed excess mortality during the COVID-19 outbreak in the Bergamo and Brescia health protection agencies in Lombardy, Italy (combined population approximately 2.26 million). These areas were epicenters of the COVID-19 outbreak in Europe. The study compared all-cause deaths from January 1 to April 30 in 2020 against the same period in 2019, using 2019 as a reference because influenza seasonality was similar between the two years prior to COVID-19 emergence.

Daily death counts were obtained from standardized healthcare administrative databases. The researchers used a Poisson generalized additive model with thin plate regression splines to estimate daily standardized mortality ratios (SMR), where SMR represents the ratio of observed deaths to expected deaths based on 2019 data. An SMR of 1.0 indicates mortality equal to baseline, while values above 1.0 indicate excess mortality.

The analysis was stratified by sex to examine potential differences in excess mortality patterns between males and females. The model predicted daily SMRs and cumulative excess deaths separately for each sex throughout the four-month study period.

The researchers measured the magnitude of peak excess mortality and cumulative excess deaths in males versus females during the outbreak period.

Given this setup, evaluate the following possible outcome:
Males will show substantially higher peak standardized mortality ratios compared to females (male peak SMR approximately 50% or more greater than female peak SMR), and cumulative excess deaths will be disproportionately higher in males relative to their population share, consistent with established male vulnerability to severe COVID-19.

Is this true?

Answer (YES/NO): NO